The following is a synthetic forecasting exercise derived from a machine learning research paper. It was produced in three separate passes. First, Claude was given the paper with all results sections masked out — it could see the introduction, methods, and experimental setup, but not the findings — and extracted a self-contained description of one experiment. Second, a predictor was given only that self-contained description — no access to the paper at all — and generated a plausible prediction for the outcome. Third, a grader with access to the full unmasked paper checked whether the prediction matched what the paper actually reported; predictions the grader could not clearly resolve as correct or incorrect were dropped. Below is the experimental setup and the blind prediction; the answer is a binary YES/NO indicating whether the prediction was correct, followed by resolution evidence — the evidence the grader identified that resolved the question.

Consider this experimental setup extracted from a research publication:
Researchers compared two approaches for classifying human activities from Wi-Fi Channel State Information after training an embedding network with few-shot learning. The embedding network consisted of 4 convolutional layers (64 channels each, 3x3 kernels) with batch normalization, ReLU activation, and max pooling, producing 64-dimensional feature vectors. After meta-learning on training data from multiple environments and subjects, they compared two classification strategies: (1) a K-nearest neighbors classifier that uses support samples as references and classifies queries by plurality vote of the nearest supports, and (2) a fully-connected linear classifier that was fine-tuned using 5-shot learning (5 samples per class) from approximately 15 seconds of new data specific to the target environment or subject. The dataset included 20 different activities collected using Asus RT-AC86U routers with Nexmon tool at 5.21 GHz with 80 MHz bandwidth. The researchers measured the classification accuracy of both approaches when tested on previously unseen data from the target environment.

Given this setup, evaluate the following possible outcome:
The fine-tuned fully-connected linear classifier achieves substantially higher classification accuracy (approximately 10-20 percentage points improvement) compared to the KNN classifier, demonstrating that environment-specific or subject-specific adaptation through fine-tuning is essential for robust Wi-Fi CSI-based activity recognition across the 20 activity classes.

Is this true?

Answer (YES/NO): YES